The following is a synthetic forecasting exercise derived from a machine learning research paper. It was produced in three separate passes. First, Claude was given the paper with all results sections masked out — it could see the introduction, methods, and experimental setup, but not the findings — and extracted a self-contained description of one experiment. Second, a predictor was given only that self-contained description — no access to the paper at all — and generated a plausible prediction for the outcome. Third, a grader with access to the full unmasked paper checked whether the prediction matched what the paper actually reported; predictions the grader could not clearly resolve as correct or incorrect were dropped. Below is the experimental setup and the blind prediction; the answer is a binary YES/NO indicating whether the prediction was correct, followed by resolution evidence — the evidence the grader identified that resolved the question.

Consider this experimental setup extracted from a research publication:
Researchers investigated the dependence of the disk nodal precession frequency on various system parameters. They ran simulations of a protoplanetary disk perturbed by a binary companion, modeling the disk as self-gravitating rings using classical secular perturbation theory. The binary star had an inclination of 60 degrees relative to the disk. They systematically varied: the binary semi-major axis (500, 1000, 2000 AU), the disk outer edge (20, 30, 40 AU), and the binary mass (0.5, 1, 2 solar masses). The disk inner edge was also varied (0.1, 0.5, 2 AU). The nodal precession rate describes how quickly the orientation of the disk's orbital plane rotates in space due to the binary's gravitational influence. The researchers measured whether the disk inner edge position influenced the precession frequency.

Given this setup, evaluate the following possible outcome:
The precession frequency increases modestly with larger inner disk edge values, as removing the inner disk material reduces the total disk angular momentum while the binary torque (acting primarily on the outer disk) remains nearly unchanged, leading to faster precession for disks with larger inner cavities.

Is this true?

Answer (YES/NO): NO